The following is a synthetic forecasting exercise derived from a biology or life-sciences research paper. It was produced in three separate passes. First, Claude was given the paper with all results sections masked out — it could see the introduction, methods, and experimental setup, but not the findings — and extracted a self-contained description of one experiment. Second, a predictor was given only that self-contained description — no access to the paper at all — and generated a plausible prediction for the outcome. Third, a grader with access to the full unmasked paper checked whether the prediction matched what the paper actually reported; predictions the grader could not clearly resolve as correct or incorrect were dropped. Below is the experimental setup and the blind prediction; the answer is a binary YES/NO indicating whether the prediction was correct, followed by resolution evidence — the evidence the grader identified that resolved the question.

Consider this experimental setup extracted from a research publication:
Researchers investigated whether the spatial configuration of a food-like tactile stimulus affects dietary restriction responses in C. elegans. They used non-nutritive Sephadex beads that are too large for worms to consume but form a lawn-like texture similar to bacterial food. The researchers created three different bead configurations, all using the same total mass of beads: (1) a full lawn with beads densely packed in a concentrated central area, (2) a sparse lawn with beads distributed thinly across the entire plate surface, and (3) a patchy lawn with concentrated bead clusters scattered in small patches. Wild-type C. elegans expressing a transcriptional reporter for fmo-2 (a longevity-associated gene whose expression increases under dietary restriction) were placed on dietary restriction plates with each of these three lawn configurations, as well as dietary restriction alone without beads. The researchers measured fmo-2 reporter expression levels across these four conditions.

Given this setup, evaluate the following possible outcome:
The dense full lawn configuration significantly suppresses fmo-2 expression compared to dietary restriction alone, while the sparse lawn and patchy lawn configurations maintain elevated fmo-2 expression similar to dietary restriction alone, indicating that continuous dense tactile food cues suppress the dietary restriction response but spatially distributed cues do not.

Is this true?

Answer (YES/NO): YES